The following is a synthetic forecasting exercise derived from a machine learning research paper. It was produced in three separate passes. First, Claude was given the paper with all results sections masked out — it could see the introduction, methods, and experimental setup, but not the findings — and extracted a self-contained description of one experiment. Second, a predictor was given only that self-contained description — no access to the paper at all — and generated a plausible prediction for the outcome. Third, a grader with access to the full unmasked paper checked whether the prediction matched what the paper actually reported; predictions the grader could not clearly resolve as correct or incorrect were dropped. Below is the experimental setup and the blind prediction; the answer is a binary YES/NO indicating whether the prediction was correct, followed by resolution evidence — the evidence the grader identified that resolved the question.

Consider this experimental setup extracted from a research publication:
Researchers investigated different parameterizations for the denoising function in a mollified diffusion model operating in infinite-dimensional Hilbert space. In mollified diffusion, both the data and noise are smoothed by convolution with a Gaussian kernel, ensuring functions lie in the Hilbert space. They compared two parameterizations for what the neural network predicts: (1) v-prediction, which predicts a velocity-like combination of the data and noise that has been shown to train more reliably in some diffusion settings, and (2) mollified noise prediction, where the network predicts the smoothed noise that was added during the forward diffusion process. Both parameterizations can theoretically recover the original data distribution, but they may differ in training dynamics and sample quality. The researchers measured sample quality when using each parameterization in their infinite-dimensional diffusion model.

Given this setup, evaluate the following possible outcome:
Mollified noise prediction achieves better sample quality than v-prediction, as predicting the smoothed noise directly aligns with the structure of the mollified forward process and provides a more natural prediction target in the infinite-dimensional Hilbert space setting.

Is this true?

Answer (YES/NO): YES